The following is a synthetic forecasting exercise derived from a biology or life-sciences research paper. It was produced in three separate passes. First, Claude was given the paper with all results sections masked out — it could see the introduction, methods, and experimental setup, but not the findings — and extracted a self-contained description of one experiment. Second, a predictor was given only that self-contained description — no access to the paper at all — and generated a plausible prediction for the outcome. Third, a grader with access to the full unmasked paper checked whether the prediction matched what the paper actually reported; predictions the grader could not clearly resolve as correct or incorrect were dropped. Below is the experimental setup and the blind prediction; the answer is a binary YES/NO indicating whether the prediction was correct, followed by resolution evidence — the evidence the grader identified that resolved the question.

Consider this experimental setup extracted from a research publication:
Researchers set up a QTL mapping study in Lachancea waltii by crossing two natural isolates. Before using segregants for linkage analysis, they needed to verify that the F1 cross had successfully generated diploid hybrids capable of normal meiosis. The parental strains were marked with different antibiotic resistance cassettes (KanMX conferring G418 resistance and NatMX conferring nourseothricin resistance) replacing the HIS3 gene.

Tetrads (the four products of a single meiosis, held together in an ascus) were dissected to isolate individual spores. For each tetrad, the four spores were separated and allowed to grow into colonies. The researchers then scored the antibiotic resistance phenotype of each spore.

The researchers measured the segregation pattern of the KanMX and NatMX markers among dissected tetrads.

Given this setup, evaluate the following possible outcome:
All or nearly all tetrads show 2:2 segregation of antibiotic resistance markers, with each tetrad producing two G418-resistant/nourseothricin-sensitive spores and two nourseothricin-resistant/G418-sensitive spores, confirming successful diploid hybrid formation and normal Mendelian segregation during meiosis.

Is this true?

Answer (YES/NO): YES